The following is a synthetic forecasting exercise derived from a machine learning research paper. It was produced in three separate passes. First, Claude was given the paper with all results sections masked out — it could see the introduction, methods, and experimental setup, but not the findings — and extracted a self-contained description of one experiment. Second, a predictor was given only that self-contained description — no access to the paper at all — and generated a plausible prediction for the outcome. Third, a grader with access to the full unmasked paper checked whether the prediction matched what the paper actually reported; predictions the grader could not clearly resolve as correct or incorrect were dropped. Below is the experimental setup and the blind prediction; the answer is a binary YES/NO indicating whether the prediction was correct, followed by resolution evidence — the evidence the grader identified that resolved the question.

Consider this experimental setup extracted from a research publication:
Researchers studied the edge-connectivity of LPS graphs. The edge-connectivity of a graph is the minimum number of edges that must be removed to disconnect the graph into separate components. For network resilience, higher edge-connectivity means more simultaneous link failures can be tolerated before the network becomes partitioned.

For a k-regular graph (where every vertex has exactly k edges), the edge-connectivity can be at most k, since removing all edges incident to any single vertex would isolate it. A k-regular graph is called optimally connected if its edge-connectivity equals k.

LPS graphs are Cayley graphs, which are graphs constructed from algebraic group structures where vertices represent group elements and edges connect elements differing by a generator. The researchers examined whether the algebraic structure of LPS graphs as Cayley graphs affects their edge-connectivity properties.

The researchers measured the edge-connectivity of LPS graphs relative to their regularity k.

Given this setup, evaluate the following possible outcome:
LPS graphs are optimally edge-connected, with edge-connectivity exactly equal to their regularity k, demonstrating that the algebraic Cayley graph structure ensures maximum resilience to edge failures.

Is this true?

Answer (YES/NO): YES